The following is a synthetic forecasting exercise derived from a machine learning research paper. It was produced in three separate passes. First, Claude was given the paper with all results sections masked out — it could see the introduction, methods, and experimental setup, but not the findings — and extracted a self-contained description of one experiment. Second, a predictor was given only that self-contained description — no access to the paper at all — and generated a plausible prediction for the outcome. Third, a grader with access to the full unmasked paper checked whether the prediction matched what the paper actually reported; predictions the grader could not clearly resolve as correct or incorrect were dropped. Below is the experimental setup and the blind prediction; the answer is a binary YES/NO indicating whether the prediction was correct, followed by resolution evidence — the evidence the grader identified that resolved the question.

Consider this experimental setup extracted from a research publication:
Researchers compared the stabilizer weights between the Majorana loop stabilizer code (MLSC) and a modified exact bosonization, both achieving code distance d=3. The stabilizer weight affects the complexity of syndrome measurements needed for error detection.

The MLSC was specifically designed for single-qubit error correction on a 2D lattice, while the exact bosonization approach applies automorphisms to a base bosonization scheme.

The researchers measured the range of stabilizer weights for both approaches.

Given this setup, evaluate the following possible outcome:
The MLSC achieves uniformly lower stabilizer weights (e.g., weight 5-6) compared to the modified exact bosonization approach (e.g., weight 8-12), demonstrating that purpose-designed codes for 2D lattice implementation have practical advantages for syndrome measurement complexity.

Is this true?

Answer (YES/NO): NO